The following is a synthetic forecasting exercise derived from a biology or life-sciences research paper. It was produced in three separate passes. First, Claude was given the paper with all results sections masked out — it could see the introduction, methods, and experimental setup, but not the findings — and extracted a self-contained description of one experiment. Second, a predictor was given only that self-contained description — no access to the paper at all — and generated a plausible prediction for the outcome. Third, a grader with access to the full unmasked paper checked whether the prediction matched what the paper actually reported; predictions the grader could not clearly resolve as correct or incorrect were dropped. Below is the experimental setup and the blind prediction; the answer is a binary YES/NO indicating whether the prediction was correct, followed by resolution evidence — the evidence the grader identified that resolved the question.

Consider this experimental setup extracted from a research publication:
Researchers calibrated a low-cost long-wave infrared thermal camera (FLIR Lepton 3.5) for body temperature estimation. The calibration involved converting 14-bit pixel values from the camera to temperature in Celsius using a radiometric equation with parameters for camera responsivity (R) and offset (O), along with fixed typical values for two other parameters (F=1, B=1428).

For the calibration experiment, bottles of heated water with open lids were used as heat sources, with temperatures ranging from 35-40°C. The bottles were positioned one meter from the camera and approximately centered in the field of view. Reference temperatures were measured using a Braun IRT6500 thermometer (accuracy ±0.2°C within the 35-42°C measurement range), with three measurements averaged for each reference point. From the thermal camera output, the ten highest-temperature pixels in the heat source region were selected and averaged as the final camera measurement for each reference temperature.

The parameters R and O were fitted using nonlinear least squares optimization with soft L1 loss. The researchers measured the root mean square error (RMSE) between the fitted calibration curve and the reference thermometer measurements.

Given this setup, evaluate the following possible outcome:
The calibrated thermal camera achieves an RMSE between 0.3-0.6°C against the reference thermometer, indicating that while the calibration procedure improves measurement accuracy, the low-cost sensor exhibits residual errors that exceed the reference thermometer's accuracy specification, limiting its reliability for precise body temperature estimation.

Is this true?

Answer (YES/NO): YES